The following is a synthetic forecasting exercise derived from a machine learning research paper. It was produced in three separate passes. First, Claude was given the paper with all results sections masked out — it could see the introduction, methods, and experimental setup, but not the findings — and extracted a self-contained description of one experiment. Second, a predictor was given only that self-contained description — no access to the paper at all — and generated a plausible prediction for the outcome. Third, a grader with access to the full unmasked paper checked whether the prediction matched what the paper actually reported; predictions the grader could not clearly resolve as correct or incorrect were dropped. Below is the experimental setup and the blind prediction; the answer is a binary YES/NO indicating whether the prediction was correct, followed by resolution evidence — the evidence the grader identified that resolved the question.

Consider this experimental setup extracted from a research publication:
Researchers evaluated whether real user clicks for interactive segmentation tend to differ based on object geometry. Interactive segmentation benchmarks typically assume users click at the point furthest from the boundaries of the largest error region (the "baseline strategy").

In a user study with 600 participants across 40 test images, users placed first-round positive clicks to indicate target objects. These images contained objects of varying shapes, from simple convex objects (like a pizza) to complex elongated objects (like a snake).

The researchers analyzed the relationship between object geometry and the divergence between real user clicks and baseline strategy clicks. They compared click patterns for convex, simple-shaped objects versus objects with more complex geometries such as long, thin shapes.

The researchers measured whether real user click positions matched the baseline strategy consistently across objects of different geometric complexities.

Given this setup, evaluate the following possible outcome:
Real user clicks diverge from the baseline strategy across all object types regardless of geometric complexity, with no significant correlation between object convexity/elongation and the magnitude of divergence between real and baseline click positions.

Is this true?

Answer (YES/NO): NO